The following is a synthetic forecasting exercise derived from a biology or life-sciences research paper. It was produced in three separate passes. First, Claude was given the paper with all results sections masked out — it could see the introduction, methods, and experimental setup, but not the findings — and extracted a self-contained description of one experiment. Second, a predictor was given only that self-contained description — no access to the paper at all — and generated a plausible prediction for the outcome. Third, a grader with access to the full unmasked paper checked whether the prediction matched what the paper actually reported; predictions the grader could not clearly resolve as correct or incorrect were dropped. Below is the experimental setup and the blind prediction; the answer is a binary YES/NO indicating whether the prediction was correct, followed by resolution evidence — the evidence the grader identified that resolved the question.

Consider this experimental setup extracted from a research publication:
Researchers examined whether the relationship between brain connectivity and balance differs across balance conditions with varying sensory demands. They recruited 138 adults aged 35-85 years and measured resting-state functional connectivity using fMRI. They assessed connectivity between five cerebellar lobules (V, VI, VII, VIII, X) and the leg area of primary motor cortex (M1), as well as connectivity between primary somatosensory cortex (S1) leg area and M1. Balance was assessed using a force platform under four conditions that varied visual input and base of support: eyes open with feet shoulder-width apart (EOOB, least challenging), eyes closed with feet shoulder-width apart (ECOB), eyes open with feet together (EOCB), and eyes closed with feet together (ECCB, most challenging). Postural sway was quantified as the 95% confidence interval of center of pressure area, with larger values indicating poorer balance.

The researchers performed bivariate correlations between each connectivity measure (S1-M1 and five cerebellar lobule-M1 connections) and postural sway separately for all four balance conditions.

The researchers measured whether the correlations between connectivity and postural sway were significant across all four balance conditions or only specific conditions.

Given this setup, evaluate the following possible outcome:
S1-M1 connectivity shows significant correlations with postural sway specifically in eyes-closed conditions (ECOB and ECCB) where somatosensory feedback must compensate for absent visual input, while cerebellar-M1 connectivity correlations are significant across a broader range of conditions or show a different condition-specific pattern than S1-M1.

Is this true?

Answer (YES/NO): NO